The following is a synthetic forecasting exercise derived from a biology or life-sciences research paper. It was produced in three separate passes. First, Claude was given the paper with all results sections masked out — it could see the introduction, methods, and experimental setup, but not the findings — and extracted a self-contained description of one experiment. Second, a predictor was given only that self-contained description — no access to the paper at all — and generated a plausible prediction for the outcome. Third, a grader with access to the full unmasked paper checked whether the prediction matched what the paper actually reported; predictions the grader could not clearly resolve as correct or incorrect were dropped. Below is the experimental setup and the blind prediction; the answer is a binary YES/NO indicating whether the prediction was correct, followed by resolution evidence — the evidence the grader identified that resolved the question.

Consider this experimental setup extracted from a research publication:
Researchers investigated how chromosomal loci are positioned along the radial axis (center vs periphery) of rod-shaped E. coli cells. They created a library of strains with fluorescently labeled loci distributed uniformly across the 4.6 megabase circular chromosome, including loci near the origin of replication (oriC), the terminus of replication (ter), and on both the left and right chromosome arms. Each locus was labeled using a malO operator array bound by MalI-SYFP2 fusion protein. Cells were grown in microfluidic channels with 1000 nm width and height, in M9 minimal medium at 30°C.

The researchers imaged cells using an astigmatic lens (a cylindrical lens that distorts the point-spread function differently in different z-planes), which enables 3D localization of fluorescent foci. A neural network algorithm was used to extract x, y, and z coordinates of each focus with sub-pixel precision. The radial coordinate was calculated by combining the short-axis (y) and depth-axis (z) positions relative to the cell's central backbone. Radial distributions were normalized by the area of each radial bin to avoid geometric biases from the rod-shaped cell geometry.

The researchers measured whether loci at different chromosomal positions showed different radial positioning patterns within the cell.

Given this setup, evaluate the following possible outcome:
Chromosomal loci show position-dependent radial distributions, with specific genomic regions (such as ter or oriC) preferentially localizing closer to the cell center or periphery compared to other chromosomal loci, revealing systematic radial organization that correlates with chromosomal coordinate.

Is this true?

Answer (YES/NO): YES